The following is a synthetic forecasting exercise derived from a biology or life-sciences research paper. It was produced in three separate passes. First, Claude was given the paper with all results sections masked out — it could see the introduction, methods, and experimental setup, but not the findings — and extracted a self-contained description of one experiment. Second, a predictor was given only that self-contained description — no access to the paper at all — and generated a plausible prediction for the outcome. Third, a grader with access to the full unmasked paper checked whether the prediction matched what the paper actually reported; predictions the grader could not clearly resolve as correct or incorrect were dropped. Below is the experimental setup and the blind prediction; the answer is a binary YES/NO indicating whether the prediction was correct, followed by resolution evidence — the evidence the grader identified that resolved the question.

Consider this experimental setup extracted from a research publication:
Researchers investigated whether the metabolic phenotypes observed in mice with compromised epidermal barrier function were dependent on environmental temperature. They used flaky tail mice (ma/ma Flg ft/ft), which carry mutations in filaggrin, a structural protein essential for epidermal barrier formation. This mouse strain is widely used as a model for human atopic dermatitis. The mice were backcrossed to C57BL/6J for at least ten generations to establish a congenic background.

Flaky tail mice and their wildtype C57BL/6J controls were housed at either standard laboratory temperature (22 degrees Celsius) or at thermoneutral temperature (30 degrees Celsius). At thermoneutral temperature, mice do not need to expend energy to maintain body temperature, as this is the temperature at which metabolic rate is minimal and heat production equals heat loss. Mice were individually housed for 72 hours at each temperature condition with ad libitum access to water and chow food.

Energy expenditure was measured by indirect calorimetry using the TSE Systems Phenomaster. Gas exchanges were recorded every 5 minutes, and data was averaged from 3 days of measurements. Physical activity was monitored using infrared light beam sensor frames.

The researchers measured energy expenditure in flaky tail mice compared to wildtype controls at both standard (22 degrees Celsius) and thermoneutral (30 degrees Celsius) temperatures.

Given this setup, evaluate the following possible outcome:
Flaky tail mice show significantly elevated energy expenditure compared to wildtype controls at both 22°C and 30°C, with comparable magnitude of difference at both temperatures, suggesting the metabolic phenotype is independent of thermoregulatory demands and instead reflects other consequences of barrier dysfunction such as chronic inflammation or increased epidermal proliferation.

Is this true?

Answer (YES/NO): NO